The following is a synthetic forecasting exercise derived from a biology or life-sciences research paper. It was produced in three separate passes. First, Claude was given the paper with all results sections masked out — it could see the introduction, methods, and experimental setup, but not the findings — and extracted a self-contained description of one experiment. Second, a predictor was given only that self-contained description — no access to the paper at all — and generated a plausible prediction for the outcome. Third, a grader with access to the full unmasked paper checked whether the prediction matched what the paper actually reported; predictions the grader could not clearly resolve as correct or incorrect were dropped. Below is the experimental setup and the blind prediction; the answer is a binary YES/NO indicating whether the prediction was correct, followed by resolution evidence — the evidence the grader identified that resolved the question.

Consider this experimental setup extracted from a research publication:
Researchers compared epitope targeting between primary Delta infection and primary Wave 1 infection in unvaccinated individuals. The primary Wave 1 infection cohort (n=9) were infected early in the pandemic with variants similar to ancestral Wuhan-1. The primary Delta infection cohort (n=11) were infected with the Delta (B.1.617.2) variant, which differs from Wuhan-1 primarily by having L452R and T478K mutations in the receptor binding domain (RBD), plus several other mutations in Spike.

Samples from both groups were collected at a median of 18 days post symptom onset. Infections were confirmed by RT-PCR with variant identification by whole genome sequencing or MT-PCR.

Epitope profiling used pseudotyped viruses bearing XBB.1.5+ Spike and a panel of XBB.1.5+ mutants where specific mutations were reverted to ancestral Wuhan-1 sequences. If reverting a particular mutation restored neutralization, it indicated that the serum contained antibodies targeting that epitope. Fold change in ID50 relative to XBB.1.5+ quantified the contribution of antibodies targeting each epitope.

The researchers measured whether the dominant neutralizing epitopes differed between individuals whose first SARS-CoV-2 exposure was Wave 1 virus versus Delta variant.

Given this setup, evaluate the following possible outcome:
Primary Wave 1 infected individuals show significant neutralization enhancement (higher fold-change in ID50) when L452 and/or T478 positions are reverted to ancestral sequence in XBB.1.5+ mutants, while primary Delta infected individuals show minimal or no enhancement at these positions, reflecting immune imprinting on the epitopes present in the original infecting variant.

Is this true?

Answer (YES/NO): NO